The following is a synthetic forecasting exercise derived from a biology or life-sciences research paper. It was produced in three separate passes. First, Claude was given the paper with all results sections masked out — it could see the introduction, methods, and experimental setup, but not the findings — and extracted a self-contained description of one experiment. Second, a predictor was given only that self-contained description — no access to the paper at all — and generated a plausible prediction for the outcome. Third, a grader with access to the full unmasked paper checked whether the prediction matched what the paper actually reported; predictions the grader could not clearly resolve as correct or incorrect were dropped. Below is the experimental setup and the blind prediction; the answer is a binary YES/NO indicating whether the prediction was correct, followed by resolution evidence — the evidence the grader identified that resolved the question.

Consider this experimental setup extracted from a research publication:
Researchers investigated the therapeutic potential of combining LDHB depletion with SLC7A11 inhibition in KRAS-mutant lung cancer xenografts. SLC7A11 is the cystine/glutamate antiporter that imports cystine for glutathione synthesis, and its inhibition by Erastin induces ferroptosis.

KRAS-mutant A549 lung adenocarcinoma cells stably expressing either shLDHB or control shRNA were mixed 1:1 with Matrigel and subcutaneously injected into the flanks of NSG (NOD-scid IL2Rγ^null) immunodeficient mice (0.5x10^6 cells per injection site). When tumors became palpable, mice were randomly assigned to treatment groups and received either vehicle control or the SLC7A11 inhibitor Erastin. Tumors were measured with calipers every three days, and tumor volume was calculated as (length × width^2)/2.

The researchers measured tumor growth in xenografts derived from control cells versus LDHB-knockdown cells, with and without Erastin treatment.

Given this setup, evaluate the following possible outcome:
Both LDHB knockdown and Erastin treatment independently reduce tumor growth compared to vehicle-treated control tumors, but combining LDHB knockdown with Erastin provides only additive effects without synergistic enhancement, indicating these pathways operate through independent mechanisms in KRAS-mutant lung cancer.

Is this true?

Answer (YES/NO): NO